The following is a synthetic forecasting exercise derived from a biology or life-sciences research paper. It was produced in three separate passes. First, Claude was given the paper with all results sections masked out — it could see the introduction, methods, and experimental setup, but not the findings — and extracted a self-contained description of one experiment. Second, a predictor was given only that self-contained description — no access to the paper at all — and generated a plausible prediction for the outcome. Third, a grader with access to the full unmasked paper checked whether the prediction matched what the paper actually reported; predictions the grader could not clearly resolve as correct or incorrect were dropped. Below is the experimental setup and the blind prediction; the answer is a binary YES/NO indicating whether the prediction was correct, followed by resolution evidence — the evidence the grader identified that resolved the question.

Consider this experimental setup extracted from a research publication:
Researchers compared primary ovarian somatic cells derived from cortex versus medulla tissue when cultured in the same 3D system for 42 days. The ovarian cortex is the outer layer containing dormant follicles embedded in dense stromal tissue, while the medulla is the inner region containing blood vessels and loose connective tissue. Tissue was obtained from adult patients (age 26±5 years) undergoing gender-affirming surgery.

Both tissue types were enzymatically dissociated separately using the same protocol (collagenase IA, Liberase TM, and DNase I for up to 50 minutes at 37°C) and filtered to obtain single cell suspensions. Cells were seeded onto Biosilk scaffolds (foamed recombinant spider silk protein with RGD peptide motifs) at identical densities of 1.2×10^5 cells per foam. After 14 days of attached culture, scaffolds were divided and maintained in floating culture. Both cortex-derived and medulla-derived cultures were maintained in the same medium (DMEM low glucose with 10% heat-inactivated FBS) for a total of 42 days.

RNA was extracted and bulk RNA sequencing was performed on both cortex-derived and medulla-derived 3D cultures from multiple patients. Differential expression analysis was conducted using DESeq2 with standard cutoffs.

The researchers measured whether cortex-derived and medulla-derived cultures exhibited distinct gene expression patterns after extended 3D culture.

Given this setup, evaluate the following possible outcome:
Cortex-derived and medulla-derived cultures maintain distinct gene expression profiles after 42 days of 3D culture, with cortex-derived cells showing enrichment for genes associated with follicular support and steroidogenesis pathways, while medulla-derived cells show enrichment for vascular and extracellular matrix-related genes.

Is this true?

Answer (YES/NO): NO